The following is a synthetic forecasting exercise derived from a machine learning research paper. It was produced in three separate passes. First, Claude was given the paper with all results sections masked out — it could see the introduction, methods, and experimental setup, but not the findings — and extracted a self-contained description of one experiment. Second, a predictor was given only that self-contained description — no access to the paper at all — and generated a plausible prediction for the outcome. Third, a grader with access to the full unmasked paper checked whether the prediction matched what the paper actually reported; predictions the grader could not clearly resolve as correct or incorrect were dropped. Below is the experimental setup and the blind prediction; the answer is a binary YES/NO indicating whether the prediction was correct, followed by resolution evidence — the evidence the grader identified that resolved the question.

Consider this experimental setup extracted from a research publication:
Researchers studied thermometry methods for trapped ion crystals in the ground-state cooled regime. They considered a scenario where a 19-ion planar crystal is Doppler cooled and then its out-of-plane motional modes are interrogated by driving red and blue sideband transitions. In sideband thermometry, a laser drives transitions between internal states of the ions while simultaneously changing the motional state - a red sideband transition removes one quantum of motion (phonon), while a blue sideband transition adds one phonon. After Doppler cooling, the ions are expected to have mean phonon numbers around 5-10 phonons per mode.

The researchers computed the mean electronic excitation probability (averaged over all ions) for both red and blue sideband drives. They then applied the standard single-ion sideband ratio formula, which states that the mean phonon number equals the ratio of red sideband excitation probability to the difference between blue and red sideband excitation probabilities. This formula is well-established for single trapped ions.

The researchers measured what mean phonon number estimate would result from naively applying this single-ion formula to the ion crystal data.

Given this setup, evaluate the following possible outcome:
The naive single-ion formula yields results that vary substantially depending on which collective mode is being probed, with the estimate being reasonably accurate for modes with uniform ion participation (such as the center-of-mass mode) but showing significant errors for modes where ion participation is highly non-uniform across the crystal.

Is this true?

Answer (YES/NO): NO